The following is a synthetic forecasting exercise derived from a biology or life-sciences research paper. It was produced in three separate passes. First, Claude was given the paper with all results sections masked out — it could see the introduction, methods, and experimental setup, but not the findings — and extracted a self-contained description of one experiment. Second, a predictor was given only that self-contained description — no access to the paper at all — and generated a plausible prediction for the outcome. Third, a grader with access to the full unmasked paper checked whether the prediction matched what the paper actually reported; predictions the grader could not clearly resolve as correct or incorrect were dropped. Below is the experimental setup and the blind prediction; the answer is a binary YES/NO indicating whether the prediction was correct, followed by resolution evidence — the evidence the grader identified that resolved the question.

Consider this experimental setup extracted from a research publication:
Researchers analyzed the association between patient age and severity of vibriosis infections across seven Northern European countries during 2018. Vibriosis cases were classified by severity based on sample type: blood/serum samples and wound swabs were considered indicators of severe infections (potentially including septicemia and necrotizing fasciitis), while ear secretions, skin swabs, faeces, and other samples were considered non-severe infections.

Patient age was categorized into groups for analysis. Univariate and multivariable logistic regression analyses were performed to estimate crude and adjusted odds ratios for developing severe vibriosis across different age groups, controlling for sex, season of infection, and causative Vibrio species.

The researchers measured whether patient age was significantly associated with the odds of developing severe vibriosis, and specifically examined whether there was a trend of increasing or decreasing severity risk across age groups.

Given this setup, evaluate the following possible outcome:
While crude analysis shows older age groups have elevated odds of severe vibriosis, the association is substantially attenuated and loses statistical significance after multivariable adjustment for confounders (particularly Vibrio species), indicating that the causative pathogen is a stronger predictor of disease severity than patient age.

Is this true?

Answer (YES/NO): NO